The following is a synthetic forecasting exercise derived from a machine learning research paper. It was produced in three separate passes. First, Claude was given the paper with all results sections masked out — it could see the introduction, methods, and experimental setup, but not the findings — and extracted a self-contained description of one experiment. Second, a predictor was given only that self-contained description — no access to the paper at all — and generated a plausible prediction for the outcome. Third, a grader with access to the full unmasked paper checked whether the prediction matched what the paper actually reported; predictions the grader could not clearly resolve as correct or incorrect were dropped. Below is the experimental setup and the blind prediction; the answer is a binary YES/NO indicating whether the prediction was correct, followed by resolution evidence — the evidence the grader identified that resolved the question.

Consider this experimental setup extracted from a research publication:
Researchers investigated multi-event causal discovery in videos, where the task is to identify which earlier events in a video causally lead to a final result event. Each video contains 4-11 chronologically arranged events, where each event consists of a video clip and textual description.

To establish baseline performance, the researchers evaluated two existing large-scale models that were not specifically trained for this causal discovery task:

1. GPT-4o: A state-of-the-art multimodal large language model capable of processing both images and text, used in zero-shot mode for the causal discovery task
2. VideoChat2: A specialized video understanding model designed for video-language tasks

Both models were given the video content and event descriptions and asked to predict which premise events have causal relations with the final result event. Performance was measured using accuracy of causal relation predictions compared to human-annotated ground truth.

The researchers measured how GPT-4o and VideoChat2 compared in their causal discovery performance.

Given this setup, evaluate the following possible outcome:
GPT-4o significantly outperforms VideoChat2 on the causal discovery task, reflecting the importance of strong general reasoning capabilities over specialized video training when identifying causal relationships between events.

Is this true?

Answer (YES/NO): NO